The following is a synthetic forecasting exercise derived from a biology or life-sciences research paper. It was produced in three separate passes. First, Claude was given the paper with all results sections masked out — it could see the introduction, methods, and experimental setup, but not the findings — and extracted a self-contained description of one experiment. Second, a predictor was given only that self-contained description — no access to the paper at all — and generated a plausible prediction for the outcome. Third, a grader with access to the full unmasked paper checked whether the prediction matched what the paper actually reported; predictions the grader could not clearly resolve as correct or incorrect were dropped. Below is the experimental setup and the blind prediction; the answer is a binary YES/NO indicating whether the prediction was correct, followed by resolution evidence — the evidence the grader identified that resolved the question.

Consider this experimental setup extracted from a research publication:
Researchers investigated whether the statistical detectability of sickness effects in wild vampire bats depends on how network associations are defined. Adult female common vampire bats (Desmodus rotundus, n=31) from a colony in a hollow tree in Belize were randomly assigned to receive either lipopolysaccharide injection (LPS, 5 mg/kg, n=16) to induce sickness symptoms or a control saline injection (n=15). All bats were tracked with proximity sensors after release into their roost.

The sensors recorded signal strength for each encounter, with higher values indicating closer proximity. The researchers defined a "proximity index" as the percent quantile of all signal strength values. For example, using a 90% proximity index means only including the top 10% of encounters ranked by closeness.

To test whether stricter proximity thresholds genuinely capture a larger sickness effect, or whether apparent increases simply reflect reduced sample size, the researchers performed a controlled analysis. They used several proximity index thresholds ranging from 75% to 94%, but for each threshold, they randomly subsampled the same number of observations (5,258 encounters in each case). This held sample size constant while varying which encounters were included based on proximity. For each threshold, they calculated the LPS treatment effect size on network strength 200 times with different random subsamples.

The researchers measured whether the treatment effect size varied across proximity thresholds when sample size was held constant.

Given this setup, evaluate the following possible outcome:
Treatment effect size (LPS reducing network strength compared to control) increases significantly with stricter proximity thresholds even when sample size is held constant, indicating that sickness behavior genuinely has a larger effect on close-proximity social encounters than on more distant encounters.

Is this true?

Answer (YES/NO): NO